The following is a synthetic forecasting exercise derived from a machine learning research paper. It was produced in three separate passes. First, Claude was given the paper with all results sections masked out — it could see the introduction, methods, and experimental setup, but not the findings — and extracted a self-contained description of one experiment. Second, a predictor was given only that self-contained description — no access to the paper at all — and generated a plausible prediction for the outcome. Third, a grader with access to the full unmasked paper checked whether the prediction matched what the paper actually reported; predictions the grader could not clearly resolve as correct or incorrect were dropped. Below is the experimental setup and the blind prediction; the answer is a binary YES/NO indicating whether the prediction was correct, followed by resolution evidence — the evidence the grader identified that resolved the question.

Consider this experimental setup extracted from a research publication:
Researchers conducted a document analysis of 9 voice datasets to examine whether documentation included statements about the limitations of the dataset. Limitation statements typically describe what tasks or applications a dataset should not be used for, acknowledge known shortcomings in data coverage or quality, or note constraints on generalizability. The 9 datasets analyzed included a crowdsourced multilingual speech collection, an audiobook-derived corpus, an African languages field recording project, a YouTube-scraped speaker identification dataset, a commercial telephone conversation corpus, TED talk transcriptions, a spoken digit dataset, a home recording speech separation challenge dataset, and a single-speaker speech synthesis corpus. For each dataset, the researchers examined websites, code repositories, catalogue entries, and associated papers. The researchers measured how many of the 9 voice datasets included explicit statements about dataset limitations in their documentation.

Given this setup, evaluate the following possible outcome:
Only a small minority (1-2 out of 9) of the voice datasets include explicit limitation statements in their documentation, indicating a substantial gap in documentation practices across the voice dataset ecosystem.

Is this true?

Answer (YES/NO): NO